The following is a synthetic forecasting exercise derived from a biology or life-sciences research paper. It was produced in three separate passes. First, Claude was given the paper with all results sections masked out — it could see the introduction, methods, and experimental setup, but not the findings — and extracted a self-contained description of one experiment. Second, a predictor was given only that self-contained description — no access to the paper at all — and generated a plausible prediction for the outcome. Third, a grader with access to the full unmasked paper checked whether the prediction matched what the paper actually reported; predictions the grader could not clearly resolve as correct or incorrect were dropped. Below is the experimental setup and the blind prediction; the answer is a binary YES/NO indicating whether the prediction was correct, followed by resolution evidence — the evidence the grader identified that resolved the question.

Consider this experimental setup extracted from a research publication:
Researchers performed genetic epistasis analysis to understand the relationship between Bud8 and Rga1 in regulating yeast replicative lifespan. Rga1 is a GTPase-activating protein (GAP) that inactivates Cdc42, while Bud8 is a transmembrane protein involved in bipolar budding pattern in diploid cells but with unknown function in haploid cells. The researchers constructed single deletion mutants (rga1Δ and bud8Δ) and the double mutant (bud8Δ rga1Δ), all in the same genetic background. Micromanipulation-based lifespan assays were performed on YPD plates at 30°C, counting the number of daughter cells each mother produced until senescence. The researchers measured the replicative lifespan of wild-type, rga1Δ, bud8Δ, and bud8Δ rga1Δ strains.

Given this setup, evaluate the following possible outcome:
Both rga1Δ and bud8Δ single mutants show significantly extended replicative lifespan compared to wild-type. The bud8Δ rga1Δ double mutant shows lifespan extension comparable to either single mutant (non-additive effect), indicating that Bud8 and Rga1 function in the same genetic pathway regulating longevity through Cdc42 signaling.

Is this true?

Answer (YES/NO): NO